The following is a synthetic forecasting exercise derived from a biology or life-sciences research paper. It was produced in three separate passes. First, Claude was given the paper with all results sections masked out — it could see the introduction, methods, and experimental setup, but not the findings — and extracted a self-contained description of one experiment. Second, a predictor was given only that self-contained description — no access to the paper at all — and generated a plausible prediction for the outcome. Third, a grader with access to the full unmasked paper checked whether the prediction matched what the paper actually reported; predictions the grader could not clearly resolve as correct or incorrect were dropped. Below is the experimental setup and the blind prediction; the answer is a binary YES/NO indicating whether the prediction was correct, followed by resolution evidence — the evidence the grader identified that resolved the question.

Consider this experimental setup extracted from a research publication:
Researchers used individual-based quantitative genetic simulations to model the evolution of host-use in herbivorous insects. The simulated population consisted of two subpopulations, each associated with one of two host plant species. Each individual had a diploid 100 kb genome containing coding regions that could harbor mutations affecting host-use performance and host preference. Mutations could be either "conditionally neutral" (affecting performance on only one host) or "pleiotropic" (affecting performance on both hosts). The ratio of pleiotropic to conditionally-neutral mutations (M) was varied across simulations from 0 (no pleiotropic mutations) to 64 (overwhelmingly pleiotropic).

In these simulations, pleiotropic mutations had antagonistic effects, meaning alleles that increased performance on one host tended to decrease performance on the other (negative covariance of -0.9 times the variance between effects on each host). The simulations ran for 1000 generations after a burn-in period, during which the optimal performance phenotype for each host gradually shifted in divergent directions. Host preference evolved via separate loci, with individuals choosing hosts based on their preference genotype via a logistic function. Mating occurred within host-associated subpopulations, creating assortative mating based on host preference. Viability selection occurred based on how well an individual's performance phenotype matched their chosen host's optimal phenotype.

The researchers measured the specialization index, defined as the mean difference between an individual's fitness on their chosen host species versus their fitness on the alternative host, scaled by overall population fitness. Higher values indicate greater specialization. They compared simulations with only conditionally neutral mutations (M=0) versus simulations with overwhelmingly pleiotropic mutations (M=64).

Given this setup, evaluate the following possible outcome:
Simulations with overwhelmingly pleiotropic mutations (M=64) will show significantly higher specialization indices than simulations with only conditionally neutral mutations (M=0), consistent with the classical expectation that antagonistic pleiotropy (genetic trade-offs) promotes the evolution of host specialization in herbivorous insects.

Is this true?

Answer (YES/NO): NO